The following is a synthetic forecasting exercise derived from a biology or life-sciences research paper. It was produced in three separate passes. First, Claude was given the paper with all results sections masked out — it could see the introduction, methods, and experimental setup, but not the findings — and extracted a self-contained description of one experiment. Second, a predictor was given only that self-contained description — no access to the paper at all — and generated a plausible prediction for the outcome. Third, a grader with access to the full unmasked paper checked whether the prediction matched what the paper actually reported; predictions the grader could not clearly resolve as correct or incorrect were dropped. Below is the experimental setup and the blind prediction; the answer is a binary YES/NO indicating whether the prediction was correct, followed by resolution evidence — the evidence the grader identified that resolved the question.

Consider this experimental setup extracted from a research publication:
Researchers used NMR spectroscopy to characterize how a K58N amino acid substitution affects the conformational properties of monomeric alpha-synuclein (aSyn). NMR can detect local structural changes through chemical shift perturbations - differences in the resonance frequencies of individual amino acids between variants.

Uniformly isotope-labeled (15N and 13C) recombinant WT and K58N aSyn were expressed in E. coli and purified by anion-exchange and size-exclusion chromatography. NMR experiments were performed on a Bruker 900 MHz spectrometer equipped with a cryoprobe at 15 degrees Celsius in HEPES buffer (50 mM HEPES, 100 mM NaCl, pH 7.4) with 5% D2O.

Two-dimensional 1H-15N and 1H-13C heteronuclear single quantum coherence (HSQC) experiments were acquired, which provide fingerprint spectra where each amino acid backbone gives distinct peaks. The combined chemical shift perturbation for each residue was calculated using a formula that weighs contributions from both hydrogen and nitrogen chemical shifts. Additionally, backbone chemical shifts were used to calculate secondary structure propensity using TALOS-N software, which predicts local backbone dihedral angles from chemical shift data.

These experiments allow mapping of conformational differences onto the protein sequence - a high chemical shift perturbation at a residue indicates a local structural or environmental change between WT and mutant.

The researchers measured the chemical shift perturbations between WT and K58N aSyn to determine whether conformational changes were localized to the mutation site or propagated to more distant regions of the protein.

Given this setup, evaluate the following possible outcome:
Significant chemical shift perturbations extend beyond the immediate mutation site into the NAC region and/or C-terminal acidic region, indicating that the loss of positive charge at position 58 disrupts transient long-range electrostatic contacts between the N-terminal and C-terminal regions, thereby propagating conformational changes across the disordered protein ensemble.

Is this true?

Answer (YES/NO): NO